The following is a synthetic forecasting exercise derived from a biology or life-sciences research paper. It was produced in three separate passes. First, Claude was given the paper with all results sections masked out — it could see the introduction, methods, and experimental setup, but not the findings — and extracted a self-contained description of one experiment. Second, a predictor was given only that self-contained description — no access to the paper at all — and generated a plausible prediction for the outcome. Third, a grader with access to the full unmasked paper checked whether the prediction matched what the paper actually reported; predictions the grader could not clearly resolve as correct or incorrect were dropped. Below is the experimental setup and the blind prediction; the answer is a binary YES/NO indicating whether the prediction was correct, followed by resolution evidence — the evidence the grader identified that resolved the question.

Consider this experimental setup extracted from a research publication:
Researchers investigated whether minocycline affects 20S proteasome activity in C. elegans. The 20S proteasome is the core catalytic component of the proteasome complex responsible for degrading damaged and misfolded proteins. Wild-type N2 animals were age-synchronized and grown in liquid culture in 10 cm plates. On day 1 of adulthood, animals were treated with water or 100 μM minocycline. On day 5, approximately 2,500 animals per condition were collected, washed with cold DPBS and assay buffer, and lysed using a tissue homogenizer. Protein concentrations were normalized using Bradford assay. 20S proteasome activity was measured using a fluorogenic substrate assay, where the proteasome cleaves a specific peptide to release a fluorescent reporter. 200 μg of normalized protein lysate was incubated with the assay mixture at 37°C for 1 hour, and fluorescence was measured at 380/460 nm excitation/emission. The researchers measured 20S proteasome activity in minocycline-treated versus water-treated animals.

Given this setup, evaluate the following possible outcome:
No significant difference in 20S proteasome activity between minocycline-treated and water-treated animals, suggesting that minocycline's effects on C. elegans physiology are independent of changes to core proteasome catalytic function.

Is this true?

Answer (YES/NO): NO